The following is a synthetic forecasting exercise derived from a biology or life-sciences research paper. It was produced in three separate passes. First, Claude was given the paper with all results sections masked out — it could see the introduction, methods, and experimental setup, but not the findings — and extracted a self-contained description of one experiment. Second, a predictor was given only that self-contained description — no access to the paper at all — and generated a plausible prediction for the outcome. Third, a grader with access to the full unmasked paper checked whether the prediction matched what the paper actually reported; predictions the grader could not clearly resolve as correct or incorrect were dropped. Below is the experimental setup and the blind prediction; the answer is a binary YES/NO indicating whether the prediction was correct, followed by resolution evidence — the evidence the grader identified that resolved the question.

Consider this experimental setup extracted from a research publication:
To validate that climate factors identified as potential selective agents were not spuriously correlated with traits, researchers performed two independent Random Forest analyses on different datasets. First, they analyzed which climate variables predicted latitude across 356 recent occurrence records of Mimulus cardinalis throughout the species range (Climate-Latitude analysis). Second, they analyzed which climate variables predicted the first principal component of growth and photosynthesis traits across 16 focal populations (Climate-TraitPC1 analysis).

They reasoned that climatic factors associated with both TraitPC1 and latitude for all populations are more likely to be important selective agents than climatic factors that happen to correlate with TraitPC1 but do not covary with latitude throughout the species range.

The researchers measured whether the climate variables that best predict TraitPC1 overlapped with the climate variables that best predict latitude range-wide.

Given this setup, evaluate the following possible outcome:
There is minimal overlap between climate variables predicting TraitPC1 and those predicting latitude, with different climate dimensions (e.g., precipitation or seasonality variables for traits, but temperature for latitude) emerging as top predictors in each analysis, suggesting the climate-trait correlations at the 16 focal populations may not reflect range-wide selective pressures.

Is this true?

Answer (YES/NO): NO